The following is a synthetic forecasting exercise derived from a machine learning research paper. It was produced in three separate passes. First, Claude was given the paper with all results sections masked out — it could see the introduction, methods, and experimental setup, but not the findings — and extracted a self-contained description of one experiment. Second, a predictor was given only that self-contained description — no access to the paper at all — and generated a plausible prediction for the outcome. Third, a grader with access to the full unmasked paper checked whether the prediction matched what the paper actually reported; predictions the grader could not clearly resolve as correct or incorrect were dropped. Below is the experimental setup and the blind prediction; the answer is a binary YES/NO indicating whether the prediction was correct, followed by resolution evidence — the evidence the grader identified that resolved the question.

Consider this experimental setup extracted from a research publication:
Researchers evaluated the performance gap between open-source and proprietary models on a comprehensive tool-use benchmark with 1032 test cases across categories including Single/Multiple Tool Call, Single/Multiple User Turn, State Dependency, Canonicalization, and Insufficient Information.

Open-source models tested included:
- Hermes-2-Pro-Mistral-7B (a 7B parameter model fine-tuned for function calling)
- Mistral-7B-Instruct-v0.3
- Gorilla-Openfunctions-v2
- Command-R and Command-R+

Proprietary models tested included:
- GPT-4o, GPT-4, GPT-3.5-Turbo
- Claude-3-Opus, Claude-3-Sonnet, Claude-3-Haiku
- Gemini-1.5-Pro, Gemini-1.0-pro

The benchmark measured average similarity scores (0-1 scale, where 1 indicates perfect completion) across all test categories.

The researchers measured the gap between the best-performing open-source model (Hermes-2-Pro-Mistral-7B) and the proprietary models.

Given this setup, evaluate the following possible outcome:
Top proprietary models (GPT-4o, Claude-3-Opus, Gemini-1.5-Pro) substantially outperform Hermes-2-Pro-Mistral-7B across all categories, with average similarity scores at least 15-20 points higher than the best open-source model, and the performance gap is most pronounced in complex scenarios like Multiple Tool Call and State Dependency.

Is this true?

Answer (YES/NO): NO